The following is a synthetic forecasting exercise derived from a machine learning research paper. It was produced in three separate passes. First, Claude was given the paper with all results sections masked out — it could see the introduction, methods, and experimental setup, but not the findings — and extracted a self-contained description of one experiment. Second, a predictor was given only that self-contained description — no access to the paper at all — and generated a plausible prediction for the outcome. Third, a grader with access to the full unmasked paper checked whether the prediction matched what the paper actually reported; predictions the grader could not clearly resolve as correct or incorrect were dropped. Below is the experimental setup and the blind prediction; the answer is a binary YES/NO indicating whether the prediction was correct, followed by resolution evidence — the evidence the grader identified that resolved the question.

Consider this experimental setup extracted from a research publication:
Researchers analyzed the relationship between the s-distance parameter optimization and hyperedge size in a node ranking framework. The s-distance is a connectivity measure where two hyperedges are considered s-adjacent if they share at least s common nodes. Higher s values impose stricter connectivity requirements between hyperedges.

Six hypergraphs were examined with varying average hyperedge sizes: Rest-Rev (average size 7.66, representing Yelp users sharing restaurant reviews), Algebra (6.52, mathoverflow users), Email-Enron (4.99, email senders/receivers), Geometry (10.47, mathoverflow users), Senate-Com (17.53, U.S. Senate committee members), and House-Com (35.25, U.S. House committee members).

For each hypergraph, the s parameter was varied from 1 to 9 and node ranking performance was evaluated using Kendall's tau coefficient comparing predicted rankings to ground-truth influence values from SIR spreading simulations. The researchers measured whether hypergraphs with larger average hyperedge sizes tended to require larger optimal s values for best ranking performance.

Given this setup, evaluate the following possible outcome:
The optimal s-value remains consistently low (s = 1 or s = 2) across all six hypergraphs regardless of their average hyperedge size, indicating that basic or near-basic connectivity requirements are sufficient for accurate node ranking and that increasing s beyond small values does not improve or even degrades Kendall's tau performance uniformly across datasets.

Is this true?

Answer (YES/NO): NO